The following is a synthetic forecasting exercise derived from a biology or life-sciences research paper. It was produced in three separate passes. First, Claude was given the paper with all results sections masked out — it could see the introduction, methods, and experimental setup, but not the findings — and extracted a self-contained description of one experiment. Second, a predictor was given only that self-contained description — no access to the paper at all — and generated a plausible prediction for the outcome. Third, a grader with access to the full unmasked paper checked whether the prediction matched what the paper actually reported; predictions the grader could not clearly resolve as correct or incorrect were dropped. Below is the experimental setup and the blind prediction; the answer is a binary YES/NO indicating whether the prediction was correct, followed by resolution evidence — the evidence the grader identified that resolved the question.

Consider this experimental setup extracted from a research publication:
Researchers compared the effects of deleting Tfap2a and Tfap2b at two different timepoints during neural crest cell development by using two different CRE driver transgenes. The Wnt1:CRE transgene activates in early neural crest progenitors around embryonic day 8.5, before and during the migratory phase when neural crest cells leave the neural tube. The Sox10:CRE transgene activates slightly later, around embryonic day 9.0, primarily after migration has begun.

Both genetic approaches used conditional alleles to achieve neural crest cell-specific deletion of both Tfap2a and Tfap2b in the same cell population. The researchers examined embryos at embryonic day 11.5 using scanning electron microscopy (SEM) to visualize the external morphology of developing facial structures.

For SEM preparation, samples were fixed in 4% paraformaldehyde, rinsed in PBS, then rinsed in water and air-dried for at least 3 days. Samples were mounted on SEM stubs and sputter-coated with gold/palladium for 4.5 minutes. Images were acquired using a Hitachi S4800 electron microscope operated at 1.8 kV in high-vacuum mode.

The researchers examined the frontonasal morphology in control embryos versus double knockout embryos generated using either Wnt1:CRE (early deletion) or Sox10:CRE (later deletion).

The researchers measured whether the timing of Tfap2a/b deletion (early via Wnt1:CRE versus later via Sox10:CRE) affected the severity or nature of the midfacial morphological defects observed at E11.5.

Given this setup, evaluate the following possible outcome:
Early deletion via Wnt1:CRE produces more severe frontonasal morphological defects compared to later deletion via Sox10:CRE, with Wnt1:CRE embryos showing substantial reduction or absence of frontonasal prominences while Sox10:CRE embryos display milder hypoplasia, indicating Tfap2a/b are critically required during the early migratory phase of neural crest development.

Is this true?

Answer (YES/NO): NO